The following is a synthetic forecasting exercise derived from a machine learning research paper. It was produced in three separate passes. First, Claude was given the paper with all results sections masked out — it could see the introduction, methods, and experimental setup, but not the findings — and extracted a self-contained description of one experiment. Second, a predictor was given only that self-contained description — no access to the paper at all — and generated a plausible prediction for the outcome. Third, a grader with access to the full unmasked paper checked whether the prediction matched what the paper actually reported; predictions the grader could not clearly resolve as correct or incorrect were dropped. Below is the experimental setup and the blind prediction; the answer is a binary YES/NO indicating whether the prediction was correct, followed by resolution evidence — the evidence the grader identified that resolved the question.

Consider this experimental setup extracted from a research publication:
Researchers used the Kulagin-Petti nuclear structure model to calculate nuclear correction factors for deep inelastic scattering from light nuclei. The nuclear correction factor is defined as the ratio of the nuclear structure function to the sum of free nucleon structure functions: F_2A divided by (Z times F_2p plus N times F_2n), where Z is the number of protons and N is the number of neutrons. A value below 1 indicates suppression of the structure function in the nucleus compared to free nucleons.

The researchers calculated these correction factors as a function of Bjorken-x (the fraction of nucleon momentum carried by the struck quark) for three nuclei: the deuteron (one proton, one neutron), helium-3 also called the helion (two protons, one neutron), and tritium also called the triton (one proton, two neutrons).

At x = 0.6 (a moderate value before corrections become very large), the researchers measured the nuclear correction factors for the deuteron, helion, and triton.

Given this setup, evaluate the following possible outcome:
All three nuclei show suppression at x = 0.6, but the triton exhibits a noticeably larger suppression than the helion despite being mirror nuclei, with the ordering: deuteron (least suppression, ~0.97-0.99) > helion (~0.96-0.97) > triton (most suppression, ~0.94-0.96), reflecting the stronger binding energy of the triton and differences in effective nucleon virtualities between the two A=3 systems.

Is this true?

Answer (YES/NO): NO